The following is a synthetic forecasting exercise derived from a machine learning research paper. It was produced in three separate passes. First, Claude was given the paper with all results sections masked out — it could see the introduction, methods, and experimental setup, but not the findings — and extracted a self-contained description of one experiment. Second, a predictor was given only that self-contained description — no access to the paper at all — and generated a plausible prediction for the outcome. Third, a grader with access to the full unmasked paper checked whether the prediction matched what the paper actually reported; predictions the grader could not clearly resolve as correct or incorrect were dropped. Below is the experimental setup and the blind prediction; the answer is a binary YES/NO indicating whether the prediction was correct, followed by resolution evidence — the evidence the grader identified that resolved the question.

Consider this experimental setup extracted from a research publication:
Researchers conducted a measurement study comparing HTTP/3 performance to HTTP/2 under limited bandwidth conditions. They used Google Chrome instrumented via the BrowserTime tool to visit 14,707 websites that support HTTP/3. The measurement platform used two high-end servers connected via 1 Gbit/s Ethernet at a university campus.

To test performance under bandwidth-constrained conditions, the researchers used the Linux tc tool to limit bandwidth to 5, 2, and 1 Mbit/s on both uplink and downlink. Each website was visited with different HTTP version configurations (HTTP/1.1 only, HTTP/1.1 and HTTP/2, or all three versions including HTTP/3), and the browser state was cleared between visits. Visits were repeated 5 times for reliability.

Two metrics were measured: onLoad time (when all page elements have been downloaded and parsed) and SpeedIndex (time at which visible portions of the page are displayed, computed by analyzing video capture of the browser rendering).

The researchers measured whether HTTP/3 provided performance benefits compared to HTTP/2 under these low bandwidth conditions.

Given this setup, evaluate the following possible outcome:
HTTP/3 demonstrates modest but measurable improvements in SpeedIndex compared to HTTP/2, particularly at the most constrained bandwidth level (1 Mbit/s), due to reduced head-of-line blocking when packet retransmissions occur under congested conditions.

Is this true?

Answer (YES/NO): NO